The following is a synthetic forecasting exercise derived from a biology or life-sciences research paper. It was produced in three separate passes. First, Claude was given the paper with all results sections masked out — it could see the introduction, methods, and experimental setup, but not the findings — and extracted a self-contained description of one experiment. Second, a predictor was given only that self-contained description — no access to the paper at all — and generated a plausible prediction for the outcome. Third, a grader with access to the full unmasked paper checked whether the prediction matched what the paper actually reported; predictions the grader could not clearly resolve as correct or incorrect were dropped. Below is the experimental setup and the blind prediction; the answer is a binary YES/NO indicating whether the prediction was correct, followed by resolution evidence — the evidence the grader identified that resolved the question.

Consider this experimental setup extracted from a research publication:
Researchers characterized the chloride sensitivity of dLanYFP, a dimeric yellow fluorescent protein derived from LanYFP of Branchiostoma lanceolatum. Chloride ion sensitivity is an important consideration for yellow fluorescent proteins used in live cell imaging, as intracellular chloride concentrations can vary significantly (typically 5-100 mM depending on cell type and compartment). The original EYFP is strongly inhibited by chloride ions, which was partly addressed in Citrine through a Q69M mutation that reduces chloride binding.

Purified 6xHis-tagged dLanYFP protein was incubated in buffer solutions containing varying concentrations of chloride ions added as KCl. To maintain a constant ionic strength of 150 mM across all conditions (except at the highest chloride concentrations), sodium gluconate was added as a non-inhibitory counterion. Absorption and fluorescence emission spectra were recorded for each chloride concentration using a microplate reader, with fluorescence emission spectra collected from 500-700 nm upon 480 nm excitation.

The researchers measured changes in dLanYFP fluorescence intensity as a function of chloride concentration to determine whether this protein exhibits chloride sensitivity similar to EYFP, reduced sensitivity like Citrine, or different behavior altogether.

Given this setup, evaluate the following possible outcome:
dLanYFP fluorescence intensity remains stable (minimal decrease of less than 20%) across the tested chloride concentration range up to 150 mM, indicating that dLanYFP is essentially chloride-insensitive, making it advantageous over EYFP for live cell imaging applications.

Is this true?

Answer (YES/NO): NO